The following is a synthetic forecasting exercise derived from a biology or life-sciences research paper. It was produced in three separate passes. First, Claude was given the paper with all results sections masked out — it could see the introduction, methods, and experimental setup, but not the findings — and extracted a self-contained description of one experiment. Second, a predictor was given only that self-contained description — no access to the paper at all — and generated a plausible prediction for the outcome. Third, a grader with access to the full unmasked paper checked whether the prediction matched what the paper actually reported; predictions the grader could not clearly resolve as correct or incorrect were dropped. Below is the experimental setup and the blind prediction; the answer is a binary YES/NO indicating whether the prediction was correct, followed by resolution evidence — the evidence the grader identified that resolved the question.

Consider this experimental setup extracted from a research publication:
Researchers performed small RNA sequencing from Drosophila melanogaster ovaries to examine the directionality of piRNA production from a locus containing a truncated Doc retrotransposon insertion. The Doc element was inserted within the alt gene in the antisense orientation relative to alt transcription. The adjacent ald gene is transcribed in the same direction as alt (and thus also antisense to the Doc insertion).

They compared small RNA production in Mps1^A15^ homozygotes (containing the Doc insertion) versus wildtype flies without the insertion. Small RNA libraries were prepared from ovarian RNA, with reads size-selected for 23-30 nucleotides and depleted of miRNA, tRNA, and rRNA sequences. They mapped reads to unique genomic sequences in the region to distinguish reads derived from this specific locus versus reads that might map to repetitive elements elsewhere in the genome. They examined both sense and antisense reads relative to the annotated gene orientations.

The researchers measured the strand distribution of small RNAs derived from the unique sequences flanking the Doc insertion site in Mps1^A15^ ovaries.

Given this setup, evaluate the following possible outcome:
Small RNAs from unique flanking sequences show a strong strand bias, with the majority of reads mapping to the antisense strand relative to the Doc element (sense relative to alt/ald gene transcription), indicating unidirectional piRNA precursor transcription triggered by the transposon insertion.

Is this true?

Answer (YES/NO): NO